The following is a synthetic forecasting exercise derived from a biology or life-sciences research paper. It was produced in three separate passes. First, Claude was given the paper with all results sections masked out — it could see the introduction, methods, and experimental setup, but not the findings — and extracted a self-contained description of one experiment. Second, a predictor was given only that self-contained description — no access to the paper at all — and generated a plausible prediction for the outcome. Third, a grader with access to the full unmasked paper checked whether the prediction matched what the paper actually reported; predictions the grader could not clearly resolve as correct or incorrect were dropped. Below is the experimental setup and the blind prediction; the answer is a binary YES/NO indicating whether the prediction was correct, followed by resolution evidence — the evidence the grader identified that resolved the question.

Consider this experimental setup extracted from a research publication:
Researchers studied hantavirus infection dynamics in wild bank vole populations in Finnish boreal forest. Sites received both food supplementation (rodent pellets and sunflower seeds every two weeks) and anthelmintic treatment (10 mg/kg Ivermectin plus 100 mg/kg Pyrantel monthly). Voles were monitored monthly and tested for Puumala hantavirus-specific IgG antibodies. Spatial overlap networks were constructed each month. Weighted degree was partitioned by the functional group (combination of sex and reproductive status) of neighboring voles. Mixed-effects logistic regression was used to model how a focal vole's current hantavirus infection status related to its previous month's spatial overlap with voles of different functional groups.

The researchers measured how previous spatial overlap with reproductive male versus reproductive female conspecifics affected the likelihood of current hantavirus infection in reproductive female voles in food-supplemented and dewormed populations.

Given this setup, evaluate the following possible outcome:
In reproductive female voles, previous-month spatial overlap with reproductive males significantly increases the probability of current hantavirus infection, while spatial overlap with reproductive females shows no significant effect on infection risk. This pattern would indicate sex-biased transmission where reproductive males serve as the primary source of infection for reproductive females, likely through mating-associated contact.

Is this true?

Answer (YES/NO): NO